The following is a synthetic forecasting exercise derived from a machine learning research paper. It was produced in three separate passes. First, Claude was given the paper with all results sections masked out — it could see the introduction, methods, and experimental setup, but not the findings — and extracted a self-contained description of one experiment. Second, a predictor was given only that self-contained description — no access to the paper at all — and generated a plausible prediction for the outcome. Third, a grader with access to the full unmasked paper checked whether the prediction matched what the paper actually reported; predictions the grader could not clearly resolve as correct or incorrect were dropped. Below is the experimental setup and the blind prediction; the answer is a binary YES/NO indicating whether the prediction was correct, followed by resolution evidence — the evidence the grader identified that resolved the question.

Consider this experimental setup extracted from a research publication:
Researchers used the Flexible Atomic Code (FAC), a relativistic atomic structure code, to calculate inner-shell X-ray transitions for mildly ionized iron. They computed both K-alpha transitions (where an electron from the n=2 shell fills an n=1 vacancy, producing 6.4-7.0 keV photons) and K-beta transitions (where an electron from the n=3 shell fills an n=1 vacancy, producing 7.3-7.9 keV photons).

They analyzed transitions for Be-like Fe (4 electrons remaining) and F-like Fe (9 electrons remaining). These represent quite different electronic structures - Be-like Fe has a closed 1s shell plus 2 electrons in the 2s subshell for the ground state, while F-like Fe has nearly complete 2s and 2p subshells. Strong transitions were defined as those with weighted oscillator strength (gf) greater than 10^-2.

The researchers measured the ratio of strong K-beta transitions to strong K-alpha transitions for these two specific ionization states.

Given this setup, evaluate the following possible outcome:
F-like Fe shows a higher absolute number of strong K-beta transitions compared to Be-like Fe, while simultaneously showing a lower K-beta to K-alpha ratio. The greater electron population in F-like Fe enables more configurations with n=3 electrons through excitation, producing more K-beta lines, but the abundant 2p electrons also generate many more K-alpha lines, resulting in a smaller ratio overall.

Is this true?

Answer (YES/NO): NO